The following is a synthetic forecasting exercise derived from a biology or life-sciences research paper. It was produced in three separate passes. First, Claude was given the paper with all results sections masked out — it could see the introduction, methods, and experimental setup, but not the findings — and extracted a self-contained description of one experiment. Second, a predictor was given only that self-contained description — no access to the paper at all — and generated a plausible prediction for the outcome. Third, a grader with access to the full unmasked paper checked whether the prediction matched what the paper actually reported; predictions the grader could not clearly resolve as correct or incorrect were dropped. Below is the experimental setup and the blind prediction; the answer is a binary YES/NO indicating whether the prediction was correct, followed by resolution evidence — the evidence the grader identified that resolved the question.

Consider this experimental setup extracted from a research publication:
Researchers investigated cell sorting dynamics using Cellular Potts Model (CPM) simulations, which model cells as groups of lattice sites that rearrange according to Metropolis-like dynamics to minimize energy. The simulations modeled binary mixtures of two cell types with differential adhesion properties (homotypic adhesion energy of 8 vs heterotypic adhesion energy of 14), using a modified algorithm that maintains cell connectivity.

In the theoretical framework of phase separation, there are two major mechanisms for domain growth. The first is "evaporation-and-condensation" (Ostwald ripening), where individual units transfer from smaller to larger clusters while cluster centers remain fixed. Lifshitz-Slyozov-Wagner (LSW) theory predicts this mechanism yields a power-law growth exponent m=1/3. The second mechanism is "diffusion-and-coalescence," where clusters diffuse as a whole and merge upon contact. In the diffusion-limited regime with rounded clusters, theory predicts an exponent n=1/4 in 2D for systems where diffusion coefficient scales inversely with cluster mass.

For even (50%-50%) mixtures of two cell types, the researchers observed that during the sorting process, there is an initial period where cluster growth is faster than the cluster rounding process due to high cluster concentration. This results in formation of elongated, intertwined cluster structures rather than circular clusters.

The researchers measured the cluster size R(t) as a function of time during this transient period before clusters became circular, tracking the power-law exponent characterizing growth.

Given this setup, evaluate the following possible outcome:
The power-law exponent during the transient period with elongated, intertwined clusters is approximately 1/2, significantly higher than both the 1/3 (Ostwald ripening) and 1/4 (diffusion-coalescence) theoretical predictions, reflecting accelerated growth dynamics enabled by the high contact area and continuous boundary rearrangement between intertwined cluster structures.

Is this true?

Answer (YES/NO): NO